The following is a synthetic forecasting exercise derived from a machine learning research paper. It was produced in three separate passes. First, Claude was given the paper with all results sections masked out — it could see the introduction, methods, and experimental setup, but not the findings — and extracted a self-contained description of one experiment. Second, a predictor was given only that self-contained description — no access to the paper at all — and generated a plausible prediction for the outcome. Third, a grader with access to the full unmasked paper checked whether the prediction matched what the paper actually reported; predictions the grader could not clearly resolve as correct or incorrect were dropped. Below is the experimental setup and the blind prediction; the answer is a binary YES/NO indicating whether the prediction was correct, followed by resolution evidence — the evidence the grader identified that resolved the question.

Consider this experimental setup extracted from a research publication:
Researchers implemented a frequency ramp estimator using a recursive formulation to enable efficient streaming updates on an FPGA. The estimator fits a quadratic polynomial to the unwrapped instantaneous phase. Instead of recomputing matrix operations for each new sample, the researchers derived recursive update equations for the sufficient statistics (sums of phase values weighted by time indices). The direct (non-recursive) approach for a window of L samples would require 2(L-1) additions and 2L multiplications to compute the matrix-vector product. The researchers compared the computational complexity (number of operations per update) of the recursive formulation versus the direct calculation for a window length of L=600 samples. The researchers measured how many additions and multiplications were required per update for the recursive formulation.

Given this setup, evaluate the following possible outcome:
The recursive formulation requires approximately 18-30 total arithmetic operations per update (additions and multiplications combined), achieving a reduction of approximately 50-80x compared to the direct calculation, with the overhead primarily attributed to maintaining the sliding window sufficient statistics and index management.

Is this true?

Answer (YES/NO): NO